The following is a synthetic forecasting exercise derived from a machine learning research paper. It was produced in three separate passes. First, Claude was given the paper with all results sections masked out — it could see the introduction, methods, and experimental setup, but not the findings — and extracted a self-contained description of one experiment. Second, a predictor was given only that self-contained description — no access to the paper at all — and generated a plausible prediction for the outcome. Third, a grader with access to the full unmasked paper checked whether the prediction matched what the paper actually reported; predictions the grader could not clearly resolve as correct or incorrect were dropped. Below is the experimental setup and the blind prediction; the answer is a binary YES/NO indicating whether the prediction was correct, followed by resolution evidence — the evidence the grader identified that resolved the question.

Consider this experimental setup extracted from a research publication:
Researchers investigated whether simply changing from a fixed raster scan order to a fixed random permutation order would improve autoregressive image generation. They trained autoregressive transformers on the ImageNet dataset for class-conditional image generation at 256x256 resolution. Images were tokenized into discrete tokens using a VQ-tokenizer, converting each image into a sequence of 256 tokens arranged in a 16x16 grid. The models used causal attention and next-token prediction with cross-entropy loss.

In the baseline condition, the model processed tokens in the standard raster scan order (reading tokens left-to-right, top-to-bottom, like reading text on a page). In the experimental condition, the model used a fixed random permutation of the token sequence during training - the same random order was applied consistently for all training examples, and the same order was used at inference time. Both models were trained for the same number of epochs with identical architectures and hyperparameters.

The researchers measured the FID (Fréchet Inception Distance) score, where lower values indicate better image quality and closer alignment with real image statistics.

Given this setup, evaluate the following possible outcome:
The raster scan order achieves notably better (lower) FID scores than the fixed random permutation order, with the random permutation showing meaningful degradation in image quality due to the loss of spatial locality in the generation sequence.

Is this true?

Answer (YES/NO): NO